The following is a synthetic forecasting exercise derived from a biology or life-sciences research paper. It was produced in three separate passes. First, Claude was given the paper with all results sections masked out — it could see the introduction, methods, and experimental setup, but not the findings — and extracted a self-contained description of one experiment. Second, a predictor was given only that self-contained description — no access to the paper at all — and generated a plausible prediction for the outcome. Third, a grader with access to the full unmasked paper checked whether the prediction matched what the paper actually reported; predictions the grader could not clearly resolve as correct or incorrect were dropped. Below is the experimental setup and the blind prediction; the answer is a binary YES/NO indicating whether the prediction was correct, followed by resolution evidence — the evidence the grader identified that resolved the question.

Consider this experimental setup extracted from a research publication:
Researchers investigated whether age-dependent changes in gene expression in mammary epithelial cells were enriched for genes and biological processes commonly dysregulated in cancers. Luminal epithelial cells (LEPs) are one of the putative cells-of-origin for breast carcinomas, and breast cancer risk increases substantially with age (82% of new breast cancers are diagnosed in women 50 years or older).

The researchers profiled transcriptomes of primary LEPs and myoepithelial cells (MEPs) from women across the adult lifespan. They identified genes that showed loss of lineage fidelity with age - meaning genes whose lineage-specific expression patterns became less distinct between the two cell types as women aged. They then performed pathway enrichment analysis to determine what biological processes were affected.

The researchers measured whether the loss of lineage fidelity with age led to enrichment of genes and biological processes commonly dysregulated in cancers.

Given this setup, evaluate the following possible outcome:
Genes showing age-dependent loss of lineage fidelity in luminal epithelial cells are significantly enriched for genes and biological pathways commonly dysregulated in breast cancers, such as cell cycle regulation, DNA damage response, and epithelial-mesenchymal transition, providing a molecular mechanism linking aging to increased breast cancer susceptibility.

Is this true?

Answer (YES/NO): YES